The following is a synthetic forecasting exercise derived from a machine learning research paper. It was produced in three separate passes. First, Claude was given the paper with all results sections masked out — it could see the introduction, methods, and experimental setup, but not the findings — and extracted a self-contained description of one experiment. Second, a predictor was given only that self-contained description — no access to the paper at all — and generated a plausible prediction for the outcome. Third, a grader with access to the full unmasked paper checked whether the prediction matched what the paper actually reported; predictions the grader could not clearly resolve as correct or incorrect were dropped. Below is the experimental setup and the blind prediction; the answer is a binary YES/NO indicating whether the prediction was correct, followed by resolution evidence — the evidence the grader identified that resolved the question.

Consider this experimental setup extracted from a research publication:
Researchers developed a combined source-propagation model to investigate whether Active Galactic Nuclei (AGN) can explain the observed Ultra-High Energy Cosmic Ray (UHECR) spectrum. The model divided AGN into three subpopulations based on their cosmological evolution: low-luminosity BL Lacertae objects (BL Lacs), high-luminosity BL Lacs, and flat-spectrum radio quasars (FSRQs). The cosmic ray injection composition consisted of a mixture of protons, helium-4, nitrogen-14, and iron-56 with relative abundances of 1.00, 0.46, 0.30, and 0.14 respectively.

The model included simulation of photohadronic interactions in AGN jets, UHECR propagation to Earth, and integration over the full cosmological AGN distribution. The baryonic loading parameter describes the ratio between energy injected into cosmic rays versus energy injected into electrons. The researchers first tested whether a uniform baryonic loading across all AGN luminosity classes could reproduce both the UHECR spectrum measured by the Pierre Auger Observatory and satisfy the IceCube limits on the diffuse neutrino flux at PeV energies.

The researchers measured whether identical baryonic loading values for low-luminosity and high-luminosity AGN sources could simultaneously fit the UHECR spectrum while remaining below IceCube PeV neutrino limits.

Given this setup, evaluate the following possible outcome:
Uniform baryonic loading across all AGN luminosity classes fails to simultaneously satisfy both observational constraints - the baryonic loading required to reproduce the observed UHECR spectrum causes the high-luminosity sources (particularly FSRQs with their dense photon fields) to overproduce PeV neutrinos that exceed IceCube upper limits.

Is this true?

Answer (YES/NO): YES